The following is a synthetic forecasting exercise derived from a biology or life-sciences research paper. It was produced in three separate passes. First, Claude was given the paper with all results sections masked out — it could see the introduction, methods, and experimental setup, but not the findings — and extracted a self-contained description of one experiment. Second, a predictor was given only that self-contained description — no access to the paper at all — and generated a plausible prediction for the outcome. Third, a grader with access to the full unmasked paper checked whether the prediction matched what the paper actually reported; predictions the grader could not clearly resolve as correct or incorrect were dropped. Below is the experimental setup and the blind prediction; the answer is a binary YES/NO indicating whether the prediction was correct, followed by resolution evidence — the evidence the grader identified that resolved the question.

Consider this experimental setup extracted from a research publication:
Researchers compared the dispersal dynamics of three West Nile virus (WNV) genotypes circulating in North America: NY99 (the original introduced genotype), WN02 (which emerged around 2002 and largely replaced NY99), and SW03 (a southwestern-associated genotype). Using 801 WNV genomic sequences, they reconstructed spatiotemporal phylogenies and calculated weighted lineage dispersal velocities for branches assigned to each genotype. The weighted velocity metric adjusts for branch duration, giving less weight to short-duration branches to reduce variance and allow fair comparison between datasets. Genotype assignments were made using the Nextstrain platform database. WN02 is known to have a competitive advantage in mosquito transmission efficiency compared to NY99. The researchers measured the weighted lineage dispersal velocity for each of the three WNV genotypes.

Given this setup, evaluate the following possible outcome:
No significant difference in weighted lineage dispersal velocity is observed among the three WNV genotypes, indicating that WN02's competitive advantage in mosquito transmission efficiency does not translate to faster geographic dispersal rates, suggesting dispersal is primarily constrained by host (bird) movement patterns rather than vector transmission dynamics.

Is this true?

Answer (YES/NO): NO